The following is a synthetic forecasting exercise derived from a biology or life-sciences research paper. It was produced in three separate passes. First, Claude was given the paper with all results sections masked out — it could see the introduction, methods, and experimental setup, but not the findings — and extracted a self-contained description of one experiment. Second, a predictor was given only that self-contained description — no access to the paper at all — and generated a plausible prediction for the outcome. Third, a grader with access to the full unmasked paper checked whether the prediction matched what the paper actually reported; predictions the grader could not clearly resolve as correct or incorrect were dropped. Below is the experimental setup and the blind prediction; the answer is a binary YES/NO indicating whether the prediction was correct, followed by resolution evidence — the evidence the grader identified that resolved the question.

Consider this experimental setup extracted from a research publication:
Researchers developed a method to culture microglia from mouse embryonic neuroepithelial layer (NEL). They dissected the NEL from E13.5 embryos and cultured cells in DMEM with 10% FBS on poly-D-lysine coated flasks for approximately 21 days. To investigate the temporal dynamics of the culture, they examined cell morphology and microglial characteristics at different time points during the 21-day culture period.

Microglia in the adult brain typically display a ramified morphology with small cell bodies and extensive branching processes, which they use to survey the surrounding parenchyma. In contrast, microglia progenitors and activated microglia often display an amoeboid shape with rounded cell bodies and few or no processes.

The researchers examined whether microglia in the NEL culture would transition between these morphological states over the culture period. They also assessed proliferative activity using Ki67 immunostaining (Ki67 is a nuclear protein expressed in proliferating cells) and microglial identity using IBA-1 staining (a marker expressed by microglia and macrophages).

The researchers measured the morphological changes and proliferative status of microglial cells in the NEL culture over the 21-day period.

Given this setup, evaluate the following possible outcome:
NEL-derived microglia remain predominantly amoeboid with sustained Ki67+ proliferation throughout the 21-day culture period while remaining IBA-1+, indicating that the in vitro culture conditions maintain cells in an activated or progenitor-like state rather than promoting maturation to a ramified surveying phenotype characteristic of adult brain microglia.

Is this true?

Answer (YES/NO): NO